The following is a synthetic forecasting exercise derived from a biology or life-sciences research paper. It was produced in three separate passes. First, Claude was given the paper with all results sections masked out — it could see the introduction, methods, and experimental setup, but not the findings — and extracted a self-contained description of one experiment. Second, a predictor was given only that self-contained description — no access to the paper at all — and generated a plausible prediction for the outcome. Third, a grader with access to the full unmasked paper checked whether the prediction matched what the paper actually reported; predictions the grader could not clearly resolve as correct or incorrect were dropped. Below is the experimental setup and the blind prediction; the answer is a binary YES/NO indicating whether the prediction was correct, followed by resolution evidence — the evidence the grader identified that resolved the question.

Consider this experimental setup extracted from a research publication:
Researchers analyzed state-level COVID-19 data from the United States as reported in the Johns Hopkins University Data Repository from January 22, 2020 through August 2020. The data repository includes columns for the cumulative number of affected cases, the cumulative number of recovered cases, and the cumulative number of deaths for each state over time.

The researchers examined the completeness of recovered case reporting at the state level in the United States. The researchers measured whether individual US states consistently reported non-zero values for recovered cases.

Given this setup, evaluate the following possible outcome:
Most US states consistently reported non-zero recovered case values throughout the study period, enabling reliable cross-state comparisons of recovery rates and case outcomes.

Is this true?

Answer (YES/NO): NO